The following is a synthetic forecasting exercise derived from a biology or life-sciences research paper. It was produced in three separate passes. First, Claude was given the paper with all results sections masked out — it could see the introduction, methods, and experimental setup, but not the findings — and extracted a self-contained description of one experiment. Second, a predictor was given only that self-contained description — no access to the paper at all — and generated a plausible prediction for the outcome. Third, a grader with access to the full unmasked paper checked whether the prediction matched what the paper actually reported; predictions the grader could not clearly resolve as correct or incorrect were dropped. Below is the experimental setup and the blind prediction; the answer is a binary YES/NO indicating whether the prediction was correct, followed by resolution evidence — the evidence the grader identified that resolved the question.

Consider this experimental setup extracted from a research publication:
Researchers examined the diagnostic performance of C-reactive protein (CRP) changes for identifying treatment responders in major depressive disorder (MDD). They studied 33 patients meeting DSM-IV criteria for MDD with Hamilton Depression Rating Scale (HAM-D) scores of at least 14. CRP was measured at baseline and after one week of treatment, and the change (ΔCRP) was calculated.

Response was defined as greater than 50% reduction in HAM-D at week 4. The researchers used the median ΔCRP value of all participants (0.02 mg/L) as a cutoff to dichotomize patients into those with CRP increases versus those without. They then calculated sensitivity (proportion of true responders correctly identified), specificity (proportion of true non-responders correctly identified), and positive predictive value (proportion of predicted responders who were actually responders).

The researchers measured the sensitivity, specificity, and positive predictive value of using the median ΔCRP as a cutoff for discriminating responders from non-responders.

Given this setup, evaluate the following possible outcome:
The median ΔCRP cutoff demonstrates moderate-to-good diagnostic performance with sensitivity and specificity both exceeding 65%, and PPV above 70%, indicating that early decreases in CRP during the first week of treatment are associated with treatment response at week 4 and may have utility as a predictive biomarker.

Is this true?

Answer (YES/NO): YES